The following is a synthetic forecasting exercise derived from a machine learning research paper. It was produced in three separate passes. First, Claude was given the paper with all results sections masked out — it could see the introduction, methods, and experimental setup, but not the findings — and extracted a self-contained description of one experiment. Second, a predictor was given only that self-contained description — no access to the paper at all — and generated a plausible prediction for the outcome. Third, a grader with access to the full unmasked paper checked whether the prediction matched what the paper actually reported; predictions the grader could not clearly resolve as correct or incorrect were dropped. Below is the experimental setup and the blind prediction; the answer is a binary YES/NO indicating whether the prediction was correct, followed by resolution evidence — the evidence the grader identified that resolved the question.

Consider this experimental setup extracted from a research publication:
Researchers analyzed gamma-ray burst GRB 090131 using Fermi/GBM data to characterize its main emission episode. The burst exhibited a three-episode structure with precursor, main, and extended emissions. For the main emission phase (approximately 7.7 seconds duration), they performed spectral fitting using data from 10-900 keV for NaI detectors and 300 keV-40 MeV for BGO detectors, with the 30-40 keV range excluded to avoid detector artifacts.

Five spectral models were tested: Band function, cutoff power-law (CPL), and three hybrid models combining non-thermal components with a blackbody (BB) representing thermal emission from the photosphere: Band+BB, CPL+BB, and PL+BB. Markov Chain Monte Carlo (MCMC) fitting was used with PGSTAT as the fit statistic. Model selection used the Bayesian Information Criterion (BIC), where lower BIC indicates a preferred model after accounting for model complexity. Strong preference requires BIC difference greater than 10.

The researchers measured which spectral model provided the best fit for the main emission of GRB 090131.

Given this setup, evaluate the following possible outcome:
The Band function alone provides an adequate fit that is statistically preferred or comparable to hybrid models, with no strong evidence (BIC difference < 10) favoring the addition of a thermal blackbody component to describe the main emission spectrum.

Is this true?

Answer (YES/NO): YES